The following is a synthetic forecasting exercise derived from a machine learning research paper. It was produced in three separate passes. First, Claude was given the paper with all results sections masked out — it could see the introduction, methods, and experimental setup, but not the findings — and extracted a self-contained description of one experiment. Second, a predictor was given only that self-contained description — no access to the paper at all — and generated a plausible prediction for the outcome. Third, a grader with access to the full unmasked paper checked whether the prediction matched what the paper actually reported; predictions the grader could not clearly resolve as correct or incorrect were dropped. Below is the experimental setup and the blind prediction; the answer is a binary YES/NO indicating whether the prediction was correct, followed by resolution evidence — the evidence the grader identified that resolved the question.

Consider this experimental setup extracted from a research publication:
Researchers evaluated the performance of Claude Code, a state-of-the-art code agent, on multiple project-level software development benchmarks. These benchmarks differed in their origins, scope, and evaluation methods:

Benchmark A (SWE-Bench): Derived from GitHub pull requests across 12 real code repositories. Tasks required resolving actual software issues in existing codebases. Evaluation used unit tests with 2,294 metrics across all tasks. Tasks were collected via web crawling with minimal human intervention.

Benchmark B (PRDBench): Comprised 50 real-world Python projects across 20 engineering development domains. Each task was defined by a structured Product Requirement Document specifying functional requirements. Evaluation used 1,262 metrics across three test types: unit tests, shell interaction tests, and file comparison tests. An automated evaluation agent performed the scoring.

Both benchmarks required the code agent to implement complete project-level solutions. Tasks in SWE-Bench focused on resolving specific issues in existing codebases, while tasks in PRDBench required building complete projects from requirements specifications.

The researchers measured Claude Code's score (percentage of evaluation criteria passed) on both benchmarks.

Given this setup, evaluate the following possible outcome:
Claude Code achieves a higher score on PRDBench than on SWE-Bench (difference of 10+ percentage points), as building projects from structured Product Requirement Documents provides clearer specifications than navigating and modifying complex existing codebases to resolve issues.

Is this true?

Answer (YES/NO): NO